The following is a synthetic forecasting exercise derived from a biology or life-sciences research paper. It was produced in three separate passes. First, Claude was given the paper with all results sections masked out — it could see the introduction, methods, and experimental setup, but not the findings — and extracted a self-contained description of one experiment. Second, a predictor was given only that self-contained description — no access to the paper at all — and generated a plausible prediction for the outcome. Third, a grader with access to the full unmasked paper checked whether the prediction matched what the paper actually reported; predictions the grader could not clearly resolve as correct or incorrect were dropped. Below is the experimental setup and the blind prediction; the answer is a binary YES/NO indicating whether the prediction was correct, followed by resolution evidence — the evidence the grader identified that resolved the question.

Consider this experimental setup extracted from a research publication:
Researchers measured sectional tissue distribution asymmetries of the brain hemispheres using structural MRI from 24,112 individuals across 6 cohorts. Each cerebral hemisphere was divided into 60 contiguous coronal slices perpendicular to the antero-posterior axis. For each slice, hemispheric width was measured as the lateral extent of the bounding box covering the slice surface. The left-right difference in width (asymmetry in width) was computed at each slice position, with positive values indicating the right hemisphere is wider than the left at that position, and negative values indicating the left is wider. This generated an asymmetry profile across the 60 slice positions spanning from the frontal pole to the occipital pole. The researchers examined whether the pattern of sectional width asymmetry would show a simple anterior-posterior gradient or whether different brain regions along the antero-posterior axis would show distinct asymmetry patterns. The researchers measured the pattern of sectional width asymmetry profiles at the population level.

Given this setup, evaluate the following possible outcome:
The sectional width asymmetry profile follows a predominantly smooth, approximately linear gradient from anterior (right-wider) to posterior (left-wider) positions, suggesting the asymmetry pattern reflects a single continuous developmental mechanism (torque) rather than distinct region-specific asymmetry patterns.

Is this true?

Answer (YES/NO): NO